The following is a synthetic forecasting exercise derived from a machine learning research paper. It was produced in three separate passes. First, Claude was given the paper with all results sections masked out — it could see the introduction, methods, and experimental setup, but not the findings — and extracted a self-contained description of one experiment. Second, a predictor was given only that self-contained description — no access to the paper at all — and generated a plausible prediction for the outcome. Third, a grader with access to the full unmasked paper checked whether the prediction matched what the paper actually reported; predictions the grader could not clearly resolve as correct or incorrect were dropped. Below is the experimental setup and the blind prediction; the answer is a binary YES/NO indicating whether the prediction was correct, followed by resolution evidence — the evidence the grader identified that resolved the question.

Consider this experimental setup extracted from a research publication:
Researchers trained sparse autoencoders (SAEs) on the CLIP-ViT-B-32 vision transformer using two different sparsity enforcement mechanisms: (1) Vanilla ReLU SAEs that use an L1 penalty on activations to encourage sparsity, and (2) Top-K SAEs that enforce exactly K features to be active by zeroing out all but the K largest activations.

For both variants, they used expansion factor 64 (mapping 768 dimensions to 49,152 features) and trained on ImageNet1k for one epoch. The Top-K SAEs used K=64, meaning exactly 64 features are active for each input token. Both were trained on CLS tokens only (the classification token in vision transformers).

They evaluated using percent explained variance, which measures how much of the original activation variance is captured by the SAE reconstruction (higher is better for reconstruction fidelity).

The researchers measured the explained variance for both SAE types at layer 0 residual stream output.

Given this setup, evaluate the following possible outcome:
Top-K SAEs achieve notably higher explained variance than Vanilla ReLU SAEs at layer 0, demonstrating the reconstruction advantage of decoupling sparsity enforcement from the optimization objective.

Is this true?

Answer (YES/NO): YES